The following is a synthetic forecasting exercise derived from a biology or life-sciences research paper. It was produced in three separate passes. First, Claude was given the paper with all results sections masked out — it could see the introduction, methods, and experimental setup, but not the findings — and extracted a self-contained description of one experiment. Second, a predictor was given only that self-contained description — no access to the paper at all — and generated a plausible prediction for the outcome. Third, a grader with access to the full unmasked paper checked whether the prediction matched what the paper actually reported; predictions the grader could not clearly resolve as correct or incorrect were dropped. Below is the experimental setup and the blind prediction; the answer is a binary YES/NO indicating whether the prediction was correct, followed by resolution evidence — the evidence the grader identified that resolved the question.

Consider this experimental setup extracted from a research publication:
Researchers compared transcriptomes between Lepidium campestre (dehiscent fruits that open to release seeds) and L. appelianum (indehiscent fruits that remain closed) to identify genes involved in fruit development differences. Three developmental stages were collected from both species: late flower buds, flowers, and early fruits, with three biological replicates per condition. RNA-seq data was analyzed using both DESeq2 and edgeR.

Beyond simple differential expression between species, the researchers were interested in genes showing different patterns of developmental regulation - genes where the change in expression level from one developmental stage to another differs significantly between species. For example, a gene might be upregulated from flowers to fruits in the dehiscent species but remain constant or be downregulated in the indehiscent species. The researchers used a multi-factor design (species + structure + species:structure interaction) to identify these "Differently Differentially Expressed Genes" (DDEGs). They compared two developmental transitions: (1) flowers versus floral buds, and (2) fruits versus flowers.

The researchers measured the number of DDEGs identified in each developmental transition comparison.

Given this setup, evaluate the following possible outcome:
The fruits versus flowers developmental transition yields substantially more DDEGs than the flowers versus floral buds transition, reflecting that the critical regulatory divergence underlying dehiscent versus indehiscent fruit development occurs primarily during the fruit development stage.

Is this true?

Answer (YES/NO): YES